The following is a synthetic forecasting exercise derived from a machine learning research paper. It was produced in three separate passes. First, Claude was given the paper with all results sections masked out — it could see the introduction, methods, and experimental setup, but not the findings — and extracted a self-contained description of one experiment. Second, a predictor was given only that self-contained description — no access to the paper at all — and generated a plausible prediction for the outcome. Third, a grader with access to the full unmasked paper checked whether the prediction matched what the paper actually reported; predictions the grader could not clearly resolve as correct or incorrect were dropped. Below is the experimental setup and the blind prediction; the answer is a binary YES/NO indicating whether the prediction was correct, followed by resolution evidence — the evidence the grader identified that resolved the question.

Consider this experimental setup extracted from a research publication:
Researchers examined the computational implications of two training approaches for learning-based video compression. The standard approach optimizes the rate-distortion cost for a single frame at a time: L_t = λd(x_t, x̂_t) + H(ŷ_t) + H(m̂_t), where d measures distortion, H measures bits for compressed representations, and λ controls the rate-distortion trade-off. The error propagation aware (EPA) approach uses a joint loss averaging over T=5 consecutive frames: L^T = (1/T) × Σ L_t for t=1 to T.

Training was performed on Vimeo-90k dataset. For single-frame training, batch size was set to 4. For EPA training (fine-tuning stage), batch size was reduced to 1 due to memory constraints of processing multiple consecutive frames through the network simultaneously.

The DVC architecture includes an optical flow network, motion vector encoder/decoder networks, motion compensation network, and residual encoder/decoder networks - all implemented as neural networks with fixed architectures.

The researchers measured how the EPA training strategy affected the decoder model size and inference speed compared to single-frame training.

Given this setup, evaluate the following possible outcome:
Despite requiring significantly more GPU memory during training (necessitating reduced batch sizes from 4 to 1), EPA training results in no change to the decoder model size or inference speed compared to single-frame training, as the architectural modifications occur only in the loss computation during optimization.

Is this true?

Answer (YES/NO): YES